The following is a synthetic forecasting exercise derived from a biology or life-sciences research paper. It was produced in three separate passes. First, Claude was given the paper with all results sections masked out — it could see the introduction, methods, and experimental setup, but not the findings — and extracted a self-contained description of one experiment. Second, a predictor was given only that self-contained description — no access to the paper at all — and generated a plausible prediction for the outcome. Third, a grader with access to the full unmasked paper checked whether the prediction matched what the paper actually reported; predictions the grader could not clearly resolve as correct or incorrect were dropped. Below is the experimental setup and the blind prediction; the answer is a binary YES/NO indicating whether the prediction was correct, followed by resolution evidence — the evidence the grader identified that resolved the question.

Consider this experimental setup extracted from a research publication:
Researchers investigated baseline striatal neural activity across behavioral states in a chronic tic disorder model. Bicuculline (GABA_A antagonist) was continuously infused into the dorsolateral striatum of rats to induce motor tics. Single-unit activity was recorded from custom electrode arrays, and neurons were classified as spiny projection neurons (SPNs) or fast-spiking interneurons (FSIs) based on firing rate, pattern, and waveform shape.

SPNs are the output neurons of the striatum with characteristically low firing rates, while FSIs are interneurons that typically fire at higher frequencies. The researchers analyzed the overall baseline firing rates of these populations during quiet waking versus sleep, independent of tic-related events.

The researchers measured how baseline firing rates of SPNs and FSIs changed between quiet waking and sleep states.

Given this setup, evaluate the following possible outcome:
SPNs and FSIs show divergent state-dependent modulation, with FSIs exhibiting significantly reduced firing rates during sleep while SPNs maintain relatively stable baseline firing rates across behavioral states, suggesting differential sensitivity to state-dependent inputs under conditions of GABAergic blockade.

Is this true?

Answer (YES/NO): YES